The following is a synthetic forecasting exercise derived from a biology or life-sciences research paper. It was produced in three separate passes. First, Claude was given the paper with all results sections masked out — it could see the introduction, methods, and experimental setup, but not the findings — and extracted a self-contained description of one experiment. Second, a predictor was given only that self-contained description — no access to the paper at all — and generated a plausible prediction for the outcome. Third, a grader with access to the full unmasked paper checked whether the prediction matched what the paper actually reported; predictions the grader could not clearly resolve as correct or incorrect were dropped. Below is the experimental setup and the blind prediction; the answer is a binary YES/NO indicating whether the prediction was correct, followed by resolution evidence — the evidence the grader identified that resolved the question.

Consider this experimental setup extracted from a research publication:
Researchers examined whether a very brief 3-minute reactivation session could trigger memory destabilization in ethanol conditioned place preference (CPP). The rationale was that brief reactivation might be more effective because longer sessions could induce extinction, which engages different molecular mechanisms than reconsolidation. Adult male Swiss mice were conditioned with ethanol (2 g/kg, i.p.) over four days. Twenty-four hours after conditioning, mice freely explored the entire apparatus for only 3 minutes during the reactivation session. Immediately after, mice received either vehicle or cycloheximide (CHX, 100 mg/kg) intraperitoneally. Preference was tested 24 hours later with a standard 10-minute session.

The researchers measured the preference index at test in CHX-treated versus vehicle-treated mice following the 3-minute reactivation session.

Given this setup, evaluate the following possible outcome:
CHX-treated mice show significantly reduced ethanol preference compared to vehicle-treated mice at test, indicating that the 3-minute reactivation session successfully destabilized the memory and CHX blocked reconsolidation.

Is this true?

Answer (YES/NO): NO